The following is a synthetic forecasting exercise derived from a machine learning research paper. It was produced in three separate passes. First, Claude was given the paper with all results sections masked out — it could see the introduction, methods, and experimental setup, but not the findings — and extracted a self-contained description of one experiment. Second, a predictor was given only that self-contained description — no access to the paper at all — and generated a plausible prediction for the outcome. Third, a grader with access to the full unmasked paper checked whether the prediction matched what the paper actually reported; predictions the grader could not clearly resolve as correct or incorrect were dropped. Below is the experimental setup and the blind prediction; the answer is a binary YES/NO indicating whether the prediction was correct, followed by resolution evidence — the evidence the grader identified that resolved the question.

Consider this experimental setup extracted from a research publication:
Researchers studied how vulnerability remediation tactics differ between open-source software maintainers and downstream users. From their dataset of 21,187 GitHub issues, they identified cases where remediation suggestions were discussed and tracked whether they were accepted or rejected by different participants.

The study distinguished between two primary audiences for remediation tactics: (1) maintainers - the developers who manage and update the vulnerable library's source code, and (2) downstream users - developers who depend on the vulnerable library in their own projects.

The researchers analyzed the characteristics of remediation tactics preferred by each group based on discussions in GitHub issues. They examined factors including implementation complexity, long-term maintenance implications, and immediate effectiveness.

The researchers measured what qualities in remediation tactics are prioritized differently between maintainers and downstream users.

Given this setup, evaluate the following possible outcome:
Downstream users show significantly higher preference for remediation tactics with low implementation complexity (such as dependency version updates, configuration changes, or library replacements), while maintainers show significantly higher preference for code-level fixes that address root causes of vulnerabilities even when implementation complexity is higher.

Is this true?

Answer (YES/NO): NO